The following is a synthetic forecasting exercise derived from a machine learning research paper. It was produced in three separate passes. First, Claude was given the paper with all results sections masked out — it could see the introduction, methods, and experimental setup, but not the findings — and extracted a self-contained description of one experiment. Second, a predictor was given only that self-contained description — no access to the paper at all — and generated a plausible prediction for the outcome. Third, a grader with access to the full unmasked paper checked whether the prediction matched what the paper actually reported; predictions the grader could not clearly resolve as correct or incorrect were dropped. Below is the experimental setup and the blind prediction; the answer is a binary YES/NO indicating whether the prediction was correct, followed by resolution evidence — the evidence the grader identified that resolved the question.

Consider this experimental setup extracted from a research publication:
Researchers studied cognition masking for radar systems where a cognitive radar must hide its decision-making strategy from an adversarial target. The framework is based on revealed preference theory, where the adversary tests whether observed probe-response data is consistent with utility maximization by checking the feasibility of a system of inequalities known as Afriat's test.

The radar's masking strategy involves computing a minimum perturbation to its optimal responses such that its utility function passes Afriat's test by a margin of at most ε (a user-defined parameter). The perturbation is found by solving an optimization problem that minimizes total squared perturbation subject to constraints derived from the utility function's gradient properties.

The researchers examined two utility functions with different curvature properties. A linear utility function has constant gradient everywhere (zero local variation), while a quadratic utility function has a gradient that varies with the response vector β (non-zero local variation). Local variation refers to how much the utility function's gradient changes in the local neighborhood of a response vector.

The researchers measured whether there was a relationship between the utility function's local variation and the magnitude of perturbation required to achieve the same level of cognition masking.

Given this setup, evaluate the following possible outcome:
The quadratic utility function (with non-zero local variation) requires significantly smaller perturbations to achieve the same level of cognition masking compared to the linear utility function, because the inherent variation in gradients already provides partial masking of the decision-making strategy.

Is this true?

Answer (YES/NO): YES